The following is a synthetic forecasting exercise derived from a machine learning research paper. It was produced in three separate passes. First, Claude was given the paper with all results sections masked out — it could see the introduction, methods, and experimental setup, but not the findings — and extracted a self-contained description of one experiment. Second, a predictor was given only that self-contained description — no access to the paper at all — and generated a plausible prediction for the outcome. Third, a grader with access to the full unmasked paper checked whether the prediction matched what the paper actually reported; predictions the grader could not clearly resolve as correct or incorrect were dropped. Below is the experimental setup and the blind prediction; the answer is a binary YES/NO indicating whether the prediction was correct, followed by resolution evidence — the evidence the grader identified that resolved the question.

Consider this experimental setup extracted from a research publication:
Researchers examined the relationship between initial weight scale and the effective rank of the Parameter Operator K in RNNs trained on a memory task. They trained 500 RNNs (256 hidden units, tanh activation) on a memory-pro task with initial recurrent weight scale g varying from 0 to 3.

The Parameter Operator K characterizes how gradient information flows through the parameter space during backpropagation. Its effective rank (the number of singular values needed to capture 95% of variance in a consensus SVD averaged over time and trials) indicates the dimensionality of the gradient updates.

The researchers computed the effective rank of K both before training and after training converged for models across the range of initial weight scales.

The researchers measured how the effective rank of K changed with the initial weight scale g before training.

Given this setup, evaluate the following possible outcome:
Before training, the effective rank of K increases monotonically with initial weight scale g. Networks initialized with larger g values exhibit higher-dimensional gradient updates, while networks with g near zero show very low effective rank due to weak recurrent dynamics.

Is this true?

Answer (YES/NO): YES